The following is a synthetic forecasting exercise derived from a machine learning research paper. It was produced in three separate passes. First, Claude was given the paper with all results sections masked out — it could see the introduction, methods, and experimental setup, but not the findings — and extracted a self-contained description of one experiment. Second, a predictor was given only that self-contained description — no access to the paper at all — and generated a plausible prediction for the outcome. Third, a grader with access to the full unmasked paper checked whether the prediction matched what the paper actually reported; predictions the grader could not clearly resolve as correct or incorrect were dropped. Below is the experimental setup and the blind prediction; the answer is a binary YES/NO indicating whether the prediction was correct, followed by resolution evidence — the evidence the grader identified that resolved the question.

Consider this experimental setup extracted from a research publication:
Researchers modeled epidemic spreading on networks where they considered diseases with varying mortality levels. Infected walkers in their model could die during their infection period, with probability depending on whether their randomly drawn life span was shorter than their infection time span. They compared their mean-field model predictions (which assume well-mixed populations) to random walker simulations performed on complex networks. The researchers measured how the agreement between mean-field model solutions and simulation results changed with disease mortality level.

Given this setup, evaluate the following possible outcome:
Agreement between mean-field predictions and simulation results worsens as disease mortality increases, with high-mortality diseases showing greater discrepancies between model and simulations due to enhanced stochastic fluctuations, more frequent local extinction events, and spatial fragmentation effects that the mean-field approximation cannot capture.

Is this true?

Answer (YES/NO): YES